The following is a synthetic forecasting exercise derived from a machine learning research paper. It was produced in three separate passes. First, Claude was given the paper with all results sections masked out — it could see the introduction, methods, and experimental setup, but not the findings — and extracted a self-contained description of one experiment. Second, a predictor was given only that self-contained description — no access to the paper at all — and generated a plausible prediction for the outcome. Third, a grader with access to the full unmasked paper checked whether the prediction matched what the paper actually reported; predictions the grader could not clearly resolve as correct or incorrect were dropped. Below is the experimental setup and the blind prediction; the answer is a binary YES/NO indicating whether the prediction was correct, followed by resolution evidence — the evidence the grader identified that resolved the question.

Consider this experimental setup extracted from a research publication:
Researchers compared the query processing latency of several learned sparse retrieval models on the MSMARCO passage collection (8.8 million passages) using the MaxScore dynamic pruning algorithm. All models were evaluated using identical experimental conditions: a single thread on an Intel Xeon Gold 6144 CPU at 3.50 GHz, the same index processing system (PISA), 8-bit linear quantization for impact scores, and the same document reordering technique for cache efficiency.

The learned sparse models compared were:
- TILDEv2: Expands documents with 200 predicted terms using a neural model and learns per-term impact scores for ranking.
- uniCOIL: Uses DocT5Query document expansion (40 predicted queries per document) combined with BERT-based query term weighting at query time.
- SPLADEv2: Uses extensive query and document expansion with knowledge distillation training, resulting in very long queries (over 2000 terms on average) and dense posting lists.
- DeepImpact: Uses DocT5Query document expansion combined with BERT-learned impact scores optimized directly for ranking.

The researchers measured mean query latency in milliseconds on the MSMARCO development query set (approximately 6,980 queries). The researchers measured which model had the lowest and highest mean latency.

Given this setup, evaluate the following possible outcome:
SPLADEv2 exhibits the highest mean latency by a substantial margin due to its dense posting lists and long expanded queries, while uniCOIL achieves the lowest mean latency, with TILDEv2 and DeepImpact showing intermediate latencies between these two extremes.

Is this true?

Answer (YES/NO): NO